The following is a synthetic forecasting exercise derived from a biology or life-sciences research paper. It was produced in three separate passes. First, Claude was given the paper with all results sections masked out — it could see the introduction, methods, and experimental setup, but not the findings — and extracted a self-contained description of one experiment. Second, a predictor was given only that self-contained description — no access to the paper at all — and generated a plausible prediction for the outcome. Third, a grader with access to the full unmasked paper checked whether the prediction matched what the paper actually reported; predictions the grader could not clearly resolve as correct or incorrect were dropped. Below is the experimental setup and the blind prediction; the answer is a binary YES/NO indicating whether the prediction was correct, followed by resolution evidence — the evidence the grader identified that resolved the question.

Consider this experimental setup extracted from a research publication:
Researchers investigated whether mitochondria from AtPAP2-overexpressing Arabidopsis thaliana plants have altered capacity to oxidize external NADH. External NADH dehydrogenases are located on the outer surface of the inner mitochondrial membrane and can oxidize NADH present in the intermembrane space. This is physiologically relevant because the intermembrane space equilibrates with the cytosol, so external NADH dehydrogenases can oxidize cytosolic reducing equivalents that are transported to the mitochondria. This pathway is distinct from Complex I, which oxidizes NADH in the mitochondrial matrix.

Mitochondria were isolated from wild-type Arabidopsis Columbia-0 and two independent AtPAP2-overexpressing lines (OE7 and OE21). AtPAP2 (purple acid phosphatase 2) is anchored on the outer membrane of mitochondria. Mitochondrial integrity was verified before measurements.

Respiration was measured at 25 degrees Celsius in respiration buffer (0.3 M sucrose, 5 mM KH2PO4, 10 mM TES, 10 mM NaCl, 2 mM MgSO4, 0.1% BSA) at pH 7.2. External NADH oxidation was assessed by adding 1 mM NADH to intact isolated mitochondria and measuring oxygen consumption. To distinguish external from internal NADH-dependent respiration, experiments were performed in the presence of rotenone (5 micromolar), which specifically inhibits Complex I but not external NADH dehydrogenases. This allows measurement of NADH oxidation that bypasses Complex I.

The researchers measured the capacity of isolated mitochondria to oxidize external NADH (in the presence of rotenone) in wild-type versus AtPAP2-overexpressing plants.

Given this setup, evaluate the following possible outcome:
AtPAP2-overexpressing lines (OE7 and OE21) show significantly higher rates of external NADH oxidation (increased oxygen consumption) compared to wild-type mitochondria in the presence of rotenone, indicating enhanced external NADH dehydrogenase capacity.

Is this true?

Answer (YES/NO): NO